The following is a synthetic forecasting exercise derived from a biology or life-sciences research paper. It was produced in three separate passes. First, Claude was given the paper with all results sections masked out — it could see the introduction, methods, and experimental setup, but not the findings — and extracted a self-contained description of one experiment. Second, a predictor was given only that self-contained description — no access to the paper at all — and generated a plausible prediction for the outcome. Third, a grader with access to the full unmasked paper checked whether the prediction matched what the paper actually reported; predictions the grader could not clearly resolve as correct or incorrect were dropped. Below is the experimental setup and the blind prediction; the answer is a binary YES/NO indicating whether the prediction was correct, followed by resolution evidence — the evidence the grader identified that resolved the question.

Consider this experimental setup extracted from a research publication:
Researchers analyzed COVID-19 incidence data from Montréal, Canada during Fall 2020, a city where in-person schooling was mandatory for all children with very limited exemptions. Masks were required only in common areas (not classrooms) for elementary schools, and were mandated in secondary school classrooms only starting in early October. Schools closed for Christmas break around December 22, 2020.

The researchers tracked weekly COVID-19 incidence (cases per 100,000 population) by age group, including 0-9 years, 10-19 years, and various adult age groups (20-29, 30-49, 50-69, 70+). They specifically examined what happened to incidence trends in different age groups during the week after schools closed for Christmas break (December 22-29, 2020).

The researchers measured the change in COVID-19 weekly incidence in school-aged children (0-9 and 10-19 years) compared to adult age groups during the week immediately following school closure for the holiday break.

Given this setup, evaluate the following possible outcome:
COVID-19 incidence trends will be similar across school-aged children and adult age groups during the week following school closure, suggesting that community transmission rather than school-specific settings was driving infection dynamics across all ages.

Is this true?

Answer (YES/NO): NO